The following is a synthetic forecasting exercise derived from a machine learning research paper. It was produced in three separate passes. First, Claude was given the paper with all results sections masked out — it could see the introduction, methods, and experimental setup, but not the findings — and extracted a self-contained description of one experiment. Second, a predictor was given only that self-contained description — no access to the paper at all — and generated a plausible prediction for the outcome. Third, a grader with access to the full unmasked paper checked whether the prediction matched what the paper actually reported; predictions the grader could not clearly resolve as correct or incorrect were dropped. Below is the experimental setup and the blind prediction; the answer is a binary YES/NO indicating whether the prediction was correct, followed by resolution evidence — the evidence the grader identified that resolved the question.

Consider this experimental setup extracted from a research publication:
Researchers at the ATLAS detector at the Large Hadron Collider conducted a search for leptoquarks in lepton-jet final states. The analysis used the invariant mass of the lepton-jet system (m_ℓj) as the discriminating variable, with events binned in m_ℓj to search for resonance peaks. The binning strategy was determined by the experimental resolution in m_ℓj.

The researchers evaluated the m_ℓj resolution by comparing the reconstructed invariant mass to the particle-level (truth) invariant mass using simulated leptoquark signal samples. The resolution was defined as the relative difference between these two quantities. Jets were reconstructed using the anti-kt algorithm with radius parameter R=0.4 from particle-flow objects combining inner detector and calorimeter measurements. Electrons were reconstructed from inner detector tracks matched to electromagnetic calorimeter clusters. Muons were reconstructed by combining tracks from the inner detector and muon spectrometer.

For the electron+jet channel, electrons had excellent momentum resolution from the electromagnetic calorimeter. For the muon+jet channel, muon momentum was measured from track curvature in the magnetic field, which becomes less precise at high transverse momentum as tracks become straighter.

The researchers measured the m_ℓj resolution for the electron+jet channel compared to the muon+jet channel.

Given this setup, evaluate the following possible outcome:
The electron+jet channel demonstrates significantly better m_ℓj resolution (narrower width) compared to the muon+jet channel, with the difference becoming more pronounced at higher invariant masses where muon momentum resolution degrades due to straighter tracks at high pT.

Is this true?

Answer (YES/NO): YES